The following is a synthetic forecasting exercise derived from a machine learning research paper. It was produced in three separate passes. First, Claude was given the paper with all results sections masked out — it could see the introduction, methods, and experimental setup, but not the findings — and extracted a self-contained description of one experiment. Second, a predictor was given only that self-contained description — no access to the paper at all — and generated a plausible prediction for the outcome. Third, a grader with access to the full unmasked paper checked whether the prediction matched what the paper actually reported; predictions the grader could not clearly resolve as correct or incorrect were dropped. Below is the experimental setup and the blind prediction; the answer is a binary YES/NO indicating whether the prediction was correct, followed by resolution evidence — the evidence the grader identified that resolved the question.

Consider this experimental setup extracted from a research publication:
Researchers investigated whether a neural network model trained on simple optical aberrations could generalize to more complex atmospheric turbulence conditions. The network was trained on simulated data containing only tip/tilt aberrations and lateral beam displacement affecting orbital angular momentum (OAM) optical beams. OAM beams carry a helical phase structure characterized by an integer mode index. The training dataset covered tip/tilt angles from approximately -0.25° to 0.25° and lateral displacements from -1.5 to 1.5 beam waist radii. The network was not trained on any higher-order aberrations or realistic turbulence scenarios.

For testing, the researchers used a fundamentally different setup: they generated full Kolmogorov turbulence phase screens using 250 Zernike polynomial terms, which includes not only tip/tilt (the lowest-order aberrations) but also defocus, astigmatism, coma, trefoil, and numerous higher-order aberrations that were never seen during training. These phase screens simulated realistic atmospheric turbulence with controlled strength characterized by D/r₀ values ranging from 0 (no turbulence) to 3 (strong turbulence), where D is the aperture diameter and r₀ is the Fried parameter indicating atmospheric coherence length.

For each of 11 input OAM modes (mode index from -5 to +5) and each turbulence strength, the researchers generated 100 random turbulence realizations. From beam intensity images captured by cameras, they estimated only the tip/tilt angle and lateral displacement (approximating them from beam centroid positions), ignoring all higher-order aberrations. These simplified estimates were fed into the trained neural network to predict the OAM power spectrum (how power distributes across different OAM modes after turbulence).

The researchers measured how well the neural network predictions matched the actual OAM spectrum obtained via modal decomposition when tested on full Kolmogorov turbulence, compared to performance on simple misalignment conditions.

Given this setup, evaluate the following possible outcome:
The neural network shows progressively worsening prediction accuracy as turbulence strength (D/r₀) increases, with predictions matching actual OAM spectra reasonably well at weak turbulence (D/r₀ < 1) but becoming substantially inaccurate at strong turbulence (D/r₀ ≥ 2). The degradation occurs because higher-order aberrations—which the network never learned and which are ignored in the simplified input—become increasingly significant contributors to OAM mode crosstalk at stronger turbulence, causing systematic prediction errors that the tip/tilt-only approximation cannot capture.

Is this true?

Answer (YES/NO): NO